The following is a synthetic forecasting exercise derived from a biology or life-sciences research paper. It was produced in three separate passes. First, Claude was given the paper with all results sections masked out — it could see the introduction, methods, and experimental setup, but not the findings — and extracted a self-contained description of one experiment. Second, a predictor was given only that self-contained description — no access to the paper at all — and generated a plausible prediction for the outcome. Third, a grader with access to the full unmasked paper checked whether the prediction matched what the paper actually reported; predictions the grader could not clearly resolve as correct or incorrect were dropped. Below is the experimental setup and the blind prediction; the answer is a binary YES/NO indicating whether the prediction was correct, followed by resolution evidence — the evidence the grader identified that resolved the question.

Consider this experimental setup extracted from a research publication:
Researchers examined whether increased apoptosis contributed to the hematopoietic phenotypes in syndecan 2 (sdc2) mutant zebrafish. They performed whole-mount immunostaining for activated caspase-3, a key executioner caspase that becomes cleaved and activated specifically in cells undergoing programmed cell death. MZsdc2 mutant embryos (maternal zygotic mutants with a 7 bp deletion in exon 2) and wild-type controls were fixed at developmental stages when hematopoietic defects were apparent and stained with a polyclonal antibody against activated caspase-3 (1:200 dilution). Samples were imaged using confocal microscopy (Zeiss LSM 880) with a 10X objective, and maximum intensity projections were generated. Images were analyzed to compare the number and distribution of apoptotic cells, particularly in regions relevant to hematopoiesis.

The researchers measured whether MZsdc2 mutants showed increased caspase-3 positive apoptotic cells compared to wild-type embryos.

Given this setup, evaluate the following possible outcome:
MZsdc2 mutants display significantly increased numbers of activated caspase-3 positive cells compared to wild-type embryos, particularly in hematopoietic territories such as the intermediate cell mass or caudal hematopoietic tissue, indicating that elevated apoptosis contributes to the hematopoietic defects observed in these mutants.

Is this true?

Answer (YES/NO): NO